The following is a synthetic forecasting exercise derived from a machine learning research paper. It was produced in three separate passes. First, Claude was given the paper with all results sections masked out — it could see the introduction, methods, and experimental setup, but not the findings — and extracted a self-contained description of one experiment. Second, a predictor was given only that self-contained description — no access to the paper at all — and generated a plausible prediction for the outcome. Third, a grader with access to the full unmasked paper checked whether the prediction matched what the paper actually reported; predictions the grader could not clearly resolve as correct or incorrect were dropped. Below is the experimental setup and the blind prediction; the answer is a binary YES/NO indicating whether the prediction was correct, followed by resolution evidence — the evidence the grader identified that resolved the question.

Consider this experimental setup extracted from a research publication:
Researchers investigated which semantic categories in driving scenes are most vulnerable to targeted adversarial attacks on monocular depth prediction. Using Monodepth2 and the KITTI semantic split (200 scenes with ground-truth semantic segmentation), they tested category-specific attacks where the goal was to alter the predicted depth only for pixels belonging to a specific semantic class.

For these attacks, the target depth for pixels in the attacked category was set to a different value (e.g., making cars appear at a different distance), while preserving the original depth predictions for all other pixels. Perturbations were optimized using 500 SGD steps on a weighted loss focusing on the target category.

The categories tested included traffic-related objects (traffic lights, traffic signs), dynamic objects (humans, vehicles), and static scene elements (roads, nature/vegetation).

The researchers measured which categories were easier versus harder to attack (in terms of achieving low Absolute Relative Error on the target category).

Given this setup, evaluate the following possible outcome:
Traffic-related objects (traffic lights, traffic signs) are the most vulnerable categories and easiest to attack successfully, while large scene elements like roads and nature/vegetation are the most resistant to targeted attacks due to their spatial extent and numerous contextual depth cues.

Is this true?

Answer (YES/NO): NO